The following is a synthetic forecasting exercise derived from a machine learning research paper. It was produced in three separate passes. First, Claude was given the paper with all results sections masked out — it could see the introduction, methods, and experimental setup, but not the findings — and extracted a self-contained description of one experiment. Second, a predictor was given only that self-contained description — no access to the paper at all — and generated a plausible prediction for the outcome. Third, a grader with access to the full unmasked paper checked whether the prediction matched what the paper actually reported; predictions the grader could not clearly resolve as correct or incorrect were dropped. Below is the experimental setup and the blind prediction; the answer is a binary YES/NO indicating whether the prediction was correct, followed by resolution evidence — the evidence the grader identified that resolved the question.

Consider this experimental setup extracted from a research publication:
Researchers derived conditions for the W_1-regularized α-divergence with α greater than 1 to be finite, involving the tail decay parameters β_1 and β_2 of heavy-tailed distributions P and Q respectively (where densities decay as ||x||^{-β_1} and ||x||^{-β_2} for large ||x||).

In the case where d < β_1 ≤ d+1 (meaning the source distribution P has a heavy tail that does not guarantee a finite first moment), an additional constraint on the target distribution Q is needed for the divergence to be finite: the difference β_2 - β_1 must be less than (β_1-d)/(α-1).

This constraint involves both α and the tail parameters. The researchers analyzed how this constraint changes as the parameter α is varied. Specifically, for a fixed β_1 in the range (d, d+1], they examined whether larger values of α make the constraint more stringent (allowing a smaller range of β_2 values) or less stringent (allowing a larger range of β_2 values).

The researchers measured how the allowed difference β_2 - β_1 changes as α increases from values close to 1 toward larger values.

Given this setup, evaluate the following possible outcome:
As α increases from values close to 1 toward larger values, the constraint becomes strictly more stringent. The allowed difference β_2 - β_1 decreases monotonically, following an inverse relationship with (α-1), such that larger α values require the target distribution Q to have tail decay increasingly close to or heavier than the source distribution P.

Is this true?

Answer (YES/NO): YES